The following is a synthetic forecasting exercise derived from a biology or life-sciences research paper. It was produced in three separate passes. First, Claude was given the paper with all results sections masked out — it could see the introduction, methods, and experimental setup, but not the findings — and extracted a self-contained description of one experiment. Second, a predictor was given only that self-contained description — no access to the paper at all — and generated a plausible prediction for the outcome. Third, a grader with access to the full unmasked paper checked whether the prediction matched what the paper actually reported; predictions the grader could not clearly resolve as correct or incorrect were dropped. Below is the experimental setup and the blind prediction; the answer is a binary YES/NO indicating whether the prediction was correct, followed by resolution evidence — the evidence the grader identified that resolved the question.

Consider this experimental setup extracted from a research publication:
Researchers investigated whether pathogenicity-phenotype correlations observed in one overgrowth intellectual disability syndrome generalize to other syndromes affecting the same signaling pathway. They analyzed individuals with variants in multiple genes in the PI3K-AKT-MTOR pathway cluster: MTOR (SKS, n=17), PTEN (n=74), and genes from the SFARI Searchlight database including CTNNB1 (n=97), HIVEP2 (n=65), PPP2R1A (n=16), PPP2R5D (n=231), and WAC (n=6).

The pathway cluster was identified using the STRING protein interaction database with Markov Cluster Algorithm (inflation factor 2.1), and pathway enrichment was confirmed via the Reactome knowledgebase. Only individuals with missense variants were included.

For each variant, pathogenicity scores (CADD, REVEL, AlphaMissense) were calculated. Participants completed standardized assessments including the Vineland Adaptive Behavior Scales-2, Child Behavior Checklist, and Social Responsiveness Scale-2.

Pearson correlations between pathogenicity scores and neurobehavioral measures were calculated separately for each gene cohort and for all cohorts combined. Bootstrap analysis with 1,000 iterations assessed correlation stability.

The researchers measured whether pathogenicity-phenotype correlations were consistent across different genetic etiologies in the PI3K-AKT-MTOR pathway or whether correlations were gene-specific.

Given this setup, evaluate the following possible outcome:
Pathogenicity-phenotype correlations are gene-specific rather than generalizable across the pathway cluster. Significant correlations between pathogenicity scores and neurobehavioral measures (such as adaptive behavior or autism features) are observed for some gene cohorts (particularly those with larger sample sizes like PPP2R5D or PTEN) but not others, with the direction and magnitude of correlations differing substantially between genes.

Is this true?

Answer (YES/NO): NO